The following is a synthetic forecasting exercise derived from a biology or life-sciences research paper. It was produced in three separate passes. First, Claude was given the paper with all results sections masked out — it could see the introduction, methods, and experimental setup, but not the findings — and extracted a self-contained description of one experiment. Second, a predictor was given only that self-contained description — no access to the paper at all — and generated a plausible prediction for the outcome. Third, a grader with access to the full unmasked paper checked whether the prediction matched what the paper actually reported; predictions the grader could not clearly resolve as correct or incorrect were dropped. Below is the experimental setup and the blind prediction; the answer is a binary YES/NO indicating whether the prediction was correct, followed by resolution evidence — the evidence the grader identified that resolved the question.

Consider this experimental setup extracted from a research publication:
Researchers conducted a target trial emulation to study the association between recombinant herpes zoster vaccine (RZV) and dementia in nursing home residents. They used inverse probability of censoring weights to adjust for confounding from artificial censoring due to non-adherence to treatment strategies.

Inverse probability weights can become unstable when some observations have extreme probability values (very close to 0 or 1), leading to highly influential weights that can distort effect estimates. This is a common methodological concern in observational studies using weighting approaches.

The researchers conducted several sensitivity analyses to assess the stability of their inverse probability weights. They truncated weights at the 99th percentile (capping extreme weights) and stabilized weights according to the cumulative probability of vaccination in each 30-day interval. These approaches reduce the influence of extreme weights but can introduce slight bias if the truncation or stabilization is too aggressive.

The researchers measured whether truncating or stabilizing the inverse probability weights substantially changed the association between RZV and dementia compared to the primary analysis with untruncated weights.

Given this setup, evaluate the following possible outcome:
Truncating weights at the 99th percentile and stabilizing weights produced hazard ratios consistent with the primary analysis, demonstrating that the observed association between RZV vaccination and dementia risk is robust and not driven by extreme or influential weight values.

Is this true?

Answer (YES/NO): YES